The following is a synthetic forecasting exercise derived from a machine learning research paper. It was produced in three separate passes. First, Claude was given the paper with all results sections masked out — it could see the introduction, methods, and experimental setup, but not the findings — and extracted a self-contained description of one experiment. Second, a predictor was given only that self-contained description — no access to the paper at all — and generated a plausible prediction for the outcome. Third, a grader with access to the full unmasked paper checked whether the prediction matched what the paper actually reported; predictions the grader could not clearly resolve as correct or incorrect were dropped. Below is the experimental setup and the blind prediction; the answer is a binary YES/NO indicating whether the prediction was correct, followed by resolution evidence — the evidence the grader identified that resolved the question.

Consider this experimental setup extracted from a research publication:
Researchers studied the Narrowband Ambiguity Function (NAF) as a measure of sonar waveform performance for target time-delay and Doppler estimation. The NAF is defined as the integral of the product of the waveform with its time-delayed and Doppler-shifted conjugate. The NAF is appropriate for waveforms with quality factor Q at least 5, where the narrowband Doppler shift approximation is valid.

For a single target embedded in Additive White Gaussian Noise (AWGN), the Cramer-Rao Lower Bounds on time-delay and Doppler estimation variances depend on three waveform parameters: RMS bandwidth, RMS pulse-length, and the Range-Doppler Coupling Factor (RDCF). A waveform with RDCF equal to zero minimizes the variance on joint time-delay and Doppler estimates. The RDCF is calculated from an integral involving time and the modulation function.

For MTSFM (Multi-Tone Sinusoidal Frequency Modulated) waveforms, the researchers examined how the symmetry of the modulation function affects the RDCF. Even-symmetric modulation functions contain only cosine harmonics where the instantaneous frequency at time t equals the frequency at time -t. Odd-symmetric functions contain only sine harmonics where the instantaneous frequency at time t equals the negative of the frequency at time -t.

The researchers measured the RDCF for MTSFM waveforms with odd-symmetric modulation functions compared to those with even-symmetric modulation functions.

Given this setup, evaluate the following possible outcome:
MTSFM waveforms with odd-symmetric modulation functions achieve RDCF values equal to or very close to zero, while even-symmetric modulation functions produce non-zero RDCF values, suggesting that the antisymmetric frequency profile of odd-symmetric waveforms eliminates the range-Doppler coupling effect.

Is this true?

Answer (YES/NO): NO